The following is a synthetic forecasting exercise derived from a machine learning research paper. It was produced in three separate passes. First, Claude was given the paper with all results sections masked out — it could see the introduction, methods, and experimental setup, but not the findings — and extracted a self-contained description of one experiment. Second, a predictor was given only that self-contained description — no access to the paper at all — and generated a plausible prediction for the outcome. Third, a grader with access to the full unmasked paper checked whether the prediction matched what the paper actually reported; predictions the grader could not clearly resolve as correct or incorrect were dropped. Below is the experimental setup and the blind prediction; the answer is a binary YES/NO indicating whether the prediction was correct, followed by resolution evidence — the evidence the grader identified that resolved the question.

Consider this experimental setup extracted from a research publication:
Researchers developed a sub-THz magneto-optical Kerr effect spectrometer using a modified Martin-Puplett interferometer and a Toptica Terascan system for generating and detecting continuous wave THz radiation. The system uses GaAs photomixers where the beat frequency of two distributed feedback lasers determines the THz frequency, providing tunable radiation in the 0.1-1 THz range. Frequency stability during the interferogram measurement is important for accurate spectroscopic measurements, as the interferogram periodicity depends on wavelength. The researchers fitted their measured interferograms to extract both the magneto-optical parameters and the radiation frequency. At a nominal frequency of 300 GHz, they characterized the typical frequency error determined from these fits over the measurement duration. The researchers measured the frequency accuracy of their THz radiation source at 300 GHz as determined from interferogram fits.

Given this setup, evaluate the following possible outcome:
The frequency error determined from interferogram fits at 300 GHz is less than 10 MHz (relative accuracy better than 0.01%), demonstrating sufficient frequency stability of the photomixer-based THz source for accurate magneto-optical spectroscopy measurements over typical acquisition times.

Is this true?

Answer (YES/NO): NO